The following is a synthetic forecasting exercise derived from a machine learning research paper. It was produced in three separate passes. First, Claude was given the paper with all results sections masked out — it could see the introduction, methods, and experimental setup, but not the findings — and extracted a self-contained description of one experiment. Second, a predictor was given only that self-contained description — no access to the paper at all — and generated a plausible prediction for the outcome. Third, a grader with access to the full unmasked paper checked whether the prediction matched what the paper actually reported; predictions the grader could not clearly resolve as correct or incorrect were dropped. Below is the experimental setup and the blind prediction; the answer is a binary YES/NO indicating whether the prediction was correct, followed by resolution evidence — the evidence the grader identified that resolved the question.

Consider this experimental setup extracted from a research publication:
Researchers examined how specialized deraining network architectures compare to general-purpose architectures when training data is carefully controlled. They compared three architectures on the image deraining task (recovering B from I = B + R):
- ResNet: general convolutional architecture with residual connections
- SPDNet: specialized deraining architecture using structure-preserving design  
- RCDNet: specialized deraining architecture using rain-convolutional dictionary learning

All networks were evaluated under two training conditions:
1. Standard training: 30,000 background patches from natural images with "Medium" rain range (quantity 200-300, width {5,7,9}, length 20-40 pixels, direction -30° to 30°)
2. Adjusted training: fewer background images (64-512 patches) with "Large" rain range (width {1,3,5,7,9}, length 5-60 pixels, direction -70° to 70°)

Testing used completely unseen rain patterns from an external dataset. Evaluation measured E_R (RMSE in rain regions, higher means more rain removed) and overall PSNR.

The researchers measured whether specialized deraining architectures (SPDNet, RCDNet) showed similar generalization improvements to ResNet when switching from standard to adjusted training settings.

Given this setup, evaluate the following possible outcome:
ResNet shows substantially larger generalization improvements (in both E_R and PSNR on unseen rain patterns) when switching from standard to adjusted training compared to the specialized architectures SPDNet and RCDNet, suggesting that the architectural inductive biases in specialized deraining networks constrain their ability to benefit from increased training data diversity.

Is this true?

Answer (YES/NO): NO